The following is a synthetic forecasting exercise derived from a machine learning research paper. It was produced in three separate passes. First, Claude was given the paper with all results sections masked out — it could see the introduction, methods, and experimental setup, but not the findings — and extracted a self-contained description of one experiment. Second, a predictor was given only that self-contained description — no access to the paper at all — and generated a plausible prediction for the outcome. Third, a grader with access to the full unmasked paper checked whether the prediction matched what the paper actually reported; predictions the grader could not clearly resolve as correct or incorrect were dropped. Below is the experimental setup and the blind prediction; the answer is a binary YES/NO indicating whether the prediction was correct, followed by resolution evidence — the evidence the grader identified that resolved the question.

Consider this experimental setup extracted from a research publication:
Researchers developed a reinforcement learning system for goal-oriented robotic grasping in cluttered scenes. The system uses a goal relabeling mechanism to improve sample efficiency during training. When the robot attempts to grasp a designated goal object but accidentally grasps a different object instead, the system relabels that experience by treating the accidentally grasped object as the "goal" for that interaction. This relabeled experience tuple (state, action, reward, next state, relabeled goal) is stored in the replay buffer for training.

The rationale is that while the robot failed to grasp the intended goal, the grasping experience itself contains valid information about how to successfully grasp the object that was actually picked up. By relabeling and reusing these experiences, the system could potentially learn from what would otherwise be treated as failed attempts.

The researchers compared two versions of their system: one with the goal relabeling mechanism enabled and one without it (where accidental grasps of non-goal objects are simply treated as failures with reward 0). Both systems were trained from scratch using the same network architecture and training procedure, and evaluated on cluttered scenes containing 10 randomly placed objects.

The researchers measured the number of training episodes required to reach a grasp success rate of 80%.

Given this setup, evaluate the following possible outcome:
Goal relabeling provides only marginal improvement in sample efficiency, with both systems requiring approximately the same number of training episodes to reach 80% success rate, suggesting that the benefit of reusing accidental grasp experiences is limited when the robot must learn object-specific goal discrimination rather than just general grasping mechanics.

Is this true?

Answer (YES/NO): NO